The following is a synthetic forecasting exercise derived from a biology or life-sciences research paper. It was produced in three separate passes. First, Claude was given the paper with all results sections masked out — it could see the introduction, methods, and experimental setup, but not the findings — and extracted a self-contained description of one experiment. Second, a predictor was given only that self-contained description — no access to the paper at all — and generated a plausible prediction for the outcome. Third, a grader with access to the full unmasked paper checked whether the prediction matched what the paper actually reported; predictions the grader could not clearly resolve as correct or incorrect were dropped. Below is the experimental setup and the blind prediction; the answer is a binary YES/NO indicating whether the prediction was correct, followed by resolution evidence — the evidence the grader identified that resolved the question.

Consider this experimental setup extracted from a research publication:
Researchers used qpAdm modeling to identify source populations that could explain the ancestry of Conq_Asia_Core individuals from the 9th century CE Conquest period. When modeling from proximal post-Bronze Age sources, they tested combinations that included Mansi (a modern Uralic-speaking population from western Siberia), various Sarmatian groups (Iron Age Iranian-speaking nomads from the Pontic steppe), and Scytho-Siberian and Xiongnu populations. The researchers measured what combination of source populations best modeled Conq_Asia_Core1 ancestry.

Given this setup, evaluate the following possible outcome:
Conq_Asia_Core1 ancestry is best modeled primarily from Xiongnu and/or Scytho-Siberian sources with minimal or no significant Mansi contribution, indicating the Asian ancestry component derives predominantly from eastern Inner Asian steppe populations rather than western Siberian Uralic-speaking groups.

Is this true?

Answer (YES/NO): NO